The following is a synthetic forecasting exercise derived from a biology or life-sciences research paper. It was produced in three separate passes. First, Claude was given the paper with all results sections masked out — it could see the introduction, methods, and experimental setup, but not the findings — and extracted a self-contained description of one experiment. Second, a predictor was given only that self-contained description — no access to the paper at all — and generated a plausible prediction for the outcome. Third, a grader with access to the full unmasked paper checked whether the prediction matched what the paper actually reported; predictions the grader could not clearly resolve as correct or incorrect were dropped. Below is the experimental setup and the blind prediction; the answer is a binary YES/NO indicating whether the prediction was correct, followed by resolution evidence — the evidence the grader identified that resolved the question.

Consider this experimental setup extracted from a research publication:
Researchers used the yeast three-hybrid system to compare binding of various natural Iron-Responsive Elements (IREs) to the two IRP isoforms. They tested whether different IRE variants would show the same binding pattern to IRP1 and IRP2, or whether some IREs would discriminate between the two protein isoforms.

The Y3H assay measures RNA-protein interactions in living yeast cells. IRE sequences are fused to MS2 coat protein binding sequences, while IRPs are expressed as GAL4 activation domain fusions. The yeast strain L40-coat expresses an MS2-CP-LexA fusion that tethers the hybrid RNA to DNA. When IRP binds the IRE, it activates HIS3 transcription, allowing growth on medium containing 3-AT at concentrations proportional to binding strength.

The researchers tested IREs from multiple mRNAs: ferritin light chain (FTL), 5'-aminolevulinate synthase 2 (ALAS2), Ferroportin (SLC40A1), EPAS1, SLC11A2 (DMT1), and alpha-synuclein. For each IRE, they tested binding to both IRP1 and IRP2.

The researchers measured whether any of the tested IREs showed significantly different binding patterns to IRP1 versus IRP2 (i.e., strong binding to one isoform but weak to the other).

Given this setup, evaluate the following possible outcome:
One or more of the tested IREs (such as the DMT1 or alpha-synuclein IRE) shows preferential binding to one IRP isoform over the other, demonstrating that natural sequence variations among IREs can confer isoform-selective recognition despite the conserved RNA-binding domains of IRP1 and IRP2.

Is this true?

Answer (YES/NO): YES